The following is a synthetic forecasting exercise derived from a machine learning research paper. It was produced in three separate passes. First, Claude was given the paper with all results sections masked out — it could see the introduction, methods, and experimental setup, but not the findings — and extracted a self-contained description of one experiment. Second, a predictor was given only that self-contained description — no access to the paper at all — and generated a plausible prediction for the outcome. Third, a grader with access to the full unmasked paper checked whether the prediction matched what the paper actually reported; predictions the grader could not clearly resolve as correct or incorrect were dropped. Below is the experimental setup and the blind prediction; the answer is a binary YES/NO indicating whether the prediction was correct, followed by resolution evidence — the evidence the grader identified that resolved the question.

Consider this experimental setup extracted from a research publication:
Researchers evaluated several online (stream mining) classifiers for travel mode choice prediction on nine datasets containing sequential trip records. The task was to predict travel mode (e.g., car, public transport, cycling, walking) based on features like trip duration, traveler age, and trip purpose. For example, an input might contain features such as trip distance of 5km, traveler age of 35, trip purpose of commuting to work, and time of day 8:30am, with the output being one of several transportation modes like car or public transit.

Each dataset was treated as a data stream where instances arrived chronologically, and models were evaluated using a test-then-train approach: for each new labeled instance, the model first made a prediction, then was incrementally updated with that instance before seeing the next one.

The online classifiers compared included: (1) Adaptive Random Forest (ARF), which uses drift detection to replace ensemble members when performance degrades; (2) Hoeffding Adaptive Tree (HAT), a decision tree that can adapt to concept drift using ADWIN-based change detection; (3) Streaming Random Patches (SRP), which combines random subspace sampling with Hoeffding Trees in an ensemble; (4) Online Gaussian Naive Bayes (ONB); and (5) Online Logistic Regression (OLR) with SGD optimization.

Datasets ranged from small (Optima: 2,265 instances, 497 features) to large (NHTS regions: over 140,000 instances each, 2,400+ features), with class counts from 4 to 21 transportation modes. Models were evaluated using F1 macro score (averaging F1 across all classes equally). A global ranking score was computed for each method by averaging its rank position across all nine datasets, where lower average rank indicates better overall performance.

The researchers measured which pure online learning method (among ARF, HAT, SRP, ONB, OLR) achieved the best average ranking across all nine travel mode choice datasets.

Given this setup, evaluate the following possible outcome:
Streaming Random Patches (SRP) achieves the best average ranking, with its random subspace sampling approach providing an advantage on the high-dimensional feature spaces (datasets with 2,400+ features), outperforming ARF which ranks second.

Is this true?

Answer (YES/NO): NO